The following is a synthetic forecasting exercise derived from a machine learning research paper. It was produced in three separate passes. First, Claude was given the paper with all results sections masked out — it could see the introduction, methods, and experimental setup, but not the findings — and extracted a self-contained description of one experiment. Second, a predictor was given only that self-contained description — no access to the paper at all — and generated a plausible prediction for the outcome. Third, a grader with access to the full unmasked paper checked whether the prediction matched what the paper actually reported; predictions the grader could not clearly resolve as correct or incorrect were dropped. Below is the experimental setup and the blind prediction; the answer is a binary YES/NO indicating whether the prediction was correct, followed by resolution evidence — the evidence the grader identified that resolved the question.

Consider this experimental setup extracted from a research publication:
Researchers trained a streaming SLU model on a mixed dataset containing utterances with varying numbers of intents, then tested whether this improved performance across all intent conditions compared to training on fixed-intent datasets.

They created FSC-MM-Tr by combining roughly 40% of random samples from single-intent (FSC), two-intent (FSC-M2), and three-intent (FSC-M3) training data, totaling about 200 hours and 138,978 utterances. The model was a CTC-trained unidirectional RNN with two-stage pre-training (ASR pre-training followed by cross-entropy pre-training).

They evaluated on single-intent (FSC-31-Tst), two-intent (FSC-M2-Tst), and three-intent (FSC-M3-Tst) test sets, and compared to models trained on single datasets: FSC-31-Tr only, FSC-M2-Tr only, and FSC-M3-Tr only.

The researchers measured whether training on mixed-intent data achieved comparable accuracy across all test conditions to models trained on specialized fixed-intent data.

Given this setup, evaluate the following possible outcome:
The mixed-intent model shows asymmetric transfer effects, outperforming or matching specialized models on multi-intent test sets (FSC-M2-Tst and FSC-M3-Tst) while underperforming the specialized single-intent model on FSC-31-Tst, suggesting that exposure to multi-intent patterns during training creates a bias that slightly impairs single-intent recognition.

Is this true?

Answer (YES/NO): NO